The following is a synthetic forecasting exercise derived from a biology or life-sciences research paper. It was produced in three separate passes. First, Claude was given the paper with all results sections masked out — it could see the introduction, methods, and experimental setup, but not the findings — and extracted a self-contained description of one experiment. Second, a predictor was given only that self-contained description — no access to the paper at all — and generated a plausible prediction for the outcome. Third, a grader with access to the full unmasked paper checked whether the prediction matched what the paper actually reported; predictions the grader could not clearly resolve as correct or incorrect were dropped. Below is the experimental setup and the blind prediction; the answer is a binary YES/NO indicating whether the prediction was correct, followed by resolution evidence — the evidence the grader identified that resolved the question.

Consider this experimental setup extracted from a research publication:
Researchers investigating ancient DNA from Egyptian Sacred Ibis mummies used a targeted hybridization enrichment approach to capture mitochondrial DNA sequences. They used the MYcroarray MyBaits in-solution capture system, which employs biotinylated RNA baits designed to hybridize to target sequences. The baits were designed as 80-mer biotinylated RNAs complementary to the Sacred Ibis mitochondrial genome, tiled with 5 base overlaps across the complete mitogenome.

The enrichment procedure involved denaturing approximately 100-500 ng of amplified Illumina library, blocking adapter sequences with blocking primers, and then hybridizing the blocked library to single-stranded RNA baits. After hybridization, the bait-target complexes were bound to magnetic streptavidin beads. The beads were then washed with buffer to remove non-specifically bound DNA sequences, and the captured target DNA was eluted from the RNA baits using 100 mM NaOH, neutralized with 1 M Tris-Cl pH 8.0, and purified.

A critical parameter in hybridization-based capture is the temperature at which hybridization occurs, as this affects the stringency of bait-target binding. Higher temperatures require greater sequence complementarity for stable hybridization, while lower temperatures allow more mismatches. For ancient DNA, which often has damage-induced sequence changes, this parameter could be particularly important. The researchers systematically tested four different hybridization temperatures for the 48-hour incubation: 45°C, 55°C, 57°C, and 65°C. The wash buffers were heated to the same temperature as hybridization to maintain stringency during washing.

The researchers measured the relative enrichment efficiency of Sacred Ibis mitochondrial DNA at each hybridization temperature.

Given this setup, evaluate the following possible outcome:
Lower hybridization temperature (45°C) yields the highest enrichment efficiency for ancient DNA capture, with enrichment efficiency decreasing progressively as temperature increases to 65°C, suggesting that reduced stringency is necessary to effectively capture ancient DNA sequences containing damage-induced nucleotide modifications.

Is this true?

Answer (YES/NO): NO